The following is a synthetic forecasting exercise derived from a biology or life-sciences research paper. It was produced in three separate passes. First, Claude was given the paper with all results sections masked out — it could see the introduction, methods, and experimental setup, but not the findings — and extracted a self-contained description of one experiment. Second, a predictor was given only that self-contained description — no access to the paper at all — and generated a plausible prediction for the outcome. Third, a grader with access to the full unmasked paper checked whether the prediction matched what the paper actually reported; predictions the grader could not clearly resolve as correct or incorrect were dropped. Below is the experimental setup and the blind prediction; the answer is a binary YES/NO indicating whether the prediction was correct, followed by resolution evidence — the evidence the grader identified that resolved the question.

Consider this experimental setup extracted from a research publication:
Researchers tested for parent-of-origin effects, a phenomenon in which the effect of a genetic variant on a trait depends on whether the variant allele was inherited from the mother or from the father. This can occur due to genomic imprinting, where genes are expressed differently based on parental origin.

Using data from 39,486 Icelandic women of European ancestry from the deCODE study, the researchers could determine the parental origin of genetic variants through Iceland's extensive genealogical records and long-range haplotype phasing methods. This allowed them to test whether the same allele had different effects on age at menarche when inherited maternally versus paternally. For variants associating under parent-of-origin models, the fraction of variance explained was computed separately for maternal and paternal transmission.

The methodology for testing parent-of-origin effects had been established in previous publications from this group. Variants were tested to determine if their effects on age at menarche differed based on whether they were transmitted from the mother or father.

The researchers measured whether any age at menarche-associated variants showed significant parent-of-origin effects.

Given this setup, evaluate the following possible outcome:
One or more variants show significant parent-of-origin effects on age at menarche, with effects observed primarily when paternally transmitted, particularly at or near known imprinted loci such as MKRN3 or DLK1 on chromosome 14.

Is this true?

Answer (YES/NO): YES